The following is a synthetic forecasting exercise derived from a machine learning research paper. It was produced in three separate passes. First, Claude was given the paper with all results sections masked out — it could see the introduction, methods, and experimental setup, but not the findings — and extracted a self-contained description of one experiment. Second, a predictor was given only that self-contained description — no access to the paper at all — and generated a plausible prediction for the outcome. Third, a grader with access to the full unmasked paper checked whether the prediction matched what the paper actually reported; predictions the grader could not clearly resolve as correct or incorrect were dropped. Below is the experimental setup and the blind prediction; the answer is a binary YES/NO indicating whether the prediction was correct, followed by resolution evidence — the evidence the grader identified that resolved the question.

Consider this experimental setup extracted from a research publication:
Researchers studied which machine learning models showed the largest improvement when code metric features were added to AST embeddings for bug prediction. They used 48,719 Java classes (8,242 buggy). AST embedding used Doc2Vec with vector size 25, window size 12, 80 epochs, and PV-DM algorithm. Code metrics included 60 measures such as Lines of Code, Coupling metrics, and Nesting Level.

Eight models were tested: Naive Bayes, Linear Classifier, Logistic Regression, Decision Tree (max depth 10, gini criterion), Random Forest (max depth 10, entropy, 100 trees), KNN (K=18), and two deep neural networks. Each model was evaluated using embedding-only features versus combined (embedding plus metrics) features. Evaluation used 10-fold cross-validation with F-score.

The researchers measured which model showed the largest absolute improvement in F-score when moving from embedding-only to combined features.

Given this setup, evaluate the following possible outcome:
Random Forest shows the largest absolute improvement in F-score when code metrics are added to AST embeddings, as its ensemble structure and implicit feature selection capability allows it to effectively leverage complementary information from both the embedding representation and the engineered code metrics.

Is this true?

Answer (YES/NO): NO